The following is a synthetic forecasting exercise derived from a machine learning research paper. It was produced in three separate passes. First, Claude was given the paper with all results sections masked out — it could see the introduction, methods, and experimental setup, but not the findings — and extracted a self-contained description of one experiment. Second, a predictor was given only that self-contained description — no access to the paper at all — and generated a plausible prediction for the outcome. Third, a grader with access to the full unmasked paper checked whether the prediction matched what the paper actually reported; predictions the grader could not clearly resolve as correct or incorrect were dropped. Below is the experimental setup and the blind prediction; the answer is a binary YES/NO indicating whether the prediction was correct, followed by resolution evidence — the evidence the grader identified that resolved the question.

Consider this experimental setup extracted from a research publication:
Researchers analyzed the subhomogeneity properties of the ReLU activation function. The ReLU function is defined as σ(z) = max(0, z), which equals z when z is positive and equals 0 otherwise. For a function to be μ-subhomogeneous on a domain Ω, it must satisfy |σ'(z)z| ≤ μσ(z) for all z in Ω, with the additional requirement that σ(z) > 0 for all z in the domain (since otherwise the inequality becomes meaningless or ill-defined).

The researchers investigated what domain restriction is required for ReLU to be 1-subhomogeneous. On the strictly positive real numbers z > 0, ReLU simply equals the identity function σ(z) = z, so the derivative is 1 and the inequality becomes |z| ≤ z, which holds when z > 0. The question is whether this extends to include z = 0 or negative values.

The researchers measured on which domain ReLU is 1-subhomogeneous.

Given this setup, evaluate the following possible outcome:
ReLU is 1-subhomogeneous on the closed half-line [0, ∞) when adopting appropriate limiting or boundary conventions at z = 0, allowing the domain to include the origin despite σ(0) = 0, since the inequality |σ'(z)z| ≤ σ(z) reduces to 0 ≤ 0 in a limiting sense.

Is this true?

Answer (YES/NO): NO